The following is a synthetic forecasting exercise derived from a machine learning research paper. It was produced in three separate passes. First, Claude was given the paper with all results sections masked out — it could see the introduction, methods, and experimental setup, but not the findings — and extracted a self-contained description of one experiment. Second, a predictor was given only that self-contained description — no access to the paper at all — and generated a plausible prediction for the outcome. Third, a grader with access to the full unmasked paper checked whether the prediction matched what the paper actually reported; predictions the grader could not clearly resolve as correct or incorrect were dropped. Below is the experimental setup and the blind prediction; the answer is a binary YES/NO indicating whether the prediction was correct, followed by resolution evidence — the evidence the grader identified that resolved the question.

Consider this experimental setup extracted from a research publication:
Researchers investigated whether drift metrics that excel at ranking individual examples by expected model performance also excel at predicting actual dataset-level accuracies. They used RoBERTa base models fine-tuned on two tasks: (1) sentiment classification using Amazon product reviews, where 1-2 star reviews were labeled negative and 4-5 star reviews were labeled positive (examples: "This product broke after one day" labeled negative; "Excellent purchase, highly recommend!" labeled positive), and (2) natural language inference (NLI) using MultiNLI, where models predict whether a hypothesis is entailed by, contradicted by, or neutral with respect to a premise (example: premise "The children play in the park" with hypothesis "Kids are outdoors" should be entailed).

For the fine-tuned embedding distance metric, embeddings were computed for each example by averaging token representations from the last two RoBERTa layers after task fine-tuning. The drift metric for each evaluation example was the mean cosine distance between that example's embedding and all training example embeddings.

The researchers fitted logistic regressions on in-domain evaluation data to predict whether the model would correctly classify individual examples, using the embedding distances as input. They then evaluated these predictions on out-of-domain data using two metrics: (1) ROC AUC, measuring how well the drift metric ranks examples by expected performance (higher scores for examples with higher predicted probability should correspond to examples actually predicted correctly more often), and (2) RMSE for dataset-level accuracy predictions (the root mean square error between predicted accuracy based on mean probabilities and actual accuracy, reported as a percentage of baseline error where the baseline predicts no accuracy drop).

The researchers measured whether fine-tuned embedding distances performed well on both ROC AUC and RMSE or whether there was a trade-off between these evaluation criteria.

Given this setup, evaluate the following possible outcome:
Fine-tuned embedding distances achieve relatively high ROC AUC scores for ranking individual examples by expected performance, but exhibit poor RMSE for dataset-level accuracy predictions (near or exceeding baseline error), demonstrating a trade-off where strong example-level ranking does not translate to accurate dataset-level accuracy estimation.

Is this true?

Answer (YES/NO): YES